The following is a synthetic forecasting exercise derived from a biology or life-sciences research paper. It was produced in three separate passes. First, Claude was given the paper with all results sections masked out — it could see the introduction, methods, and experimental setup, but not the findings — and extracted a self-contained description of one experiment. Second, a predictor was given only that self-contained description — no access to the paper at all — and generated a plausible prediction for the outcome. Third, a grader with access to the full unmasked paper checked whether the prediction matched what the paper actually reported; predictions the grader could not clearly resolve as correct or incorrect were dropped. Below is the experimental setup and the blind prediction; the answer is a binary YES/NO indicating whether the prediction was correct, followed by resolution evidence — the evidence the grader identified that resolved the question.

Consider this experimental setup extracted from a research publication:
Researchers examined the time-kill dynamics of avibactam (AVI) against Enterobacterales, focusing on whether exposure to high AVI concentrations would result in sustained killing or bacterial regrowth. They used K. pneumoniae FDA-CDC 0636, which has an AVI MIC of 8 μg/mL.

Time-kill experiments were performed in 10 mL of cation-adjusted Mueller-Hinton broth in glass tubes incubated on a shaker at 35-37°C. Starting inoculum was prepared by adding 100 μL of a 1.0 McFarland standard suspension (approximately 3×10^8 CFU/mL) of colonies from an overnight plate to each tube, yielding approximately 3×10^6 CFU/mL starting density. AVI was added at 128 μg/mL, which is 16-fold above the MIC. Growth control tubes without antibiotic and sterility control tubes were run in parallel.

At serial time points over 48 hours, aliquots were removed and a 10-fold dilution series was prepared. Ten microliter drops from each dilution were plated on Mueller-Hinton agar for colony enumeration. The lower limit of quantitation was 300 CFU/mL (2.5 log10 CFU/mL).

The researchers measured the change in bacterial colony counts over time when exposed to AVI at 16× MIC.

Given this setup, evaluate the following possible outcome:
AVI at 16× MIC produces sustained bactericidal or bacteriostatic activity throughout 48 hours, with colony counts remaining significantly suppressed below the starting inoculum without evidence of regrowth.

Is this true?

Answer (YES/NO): NO